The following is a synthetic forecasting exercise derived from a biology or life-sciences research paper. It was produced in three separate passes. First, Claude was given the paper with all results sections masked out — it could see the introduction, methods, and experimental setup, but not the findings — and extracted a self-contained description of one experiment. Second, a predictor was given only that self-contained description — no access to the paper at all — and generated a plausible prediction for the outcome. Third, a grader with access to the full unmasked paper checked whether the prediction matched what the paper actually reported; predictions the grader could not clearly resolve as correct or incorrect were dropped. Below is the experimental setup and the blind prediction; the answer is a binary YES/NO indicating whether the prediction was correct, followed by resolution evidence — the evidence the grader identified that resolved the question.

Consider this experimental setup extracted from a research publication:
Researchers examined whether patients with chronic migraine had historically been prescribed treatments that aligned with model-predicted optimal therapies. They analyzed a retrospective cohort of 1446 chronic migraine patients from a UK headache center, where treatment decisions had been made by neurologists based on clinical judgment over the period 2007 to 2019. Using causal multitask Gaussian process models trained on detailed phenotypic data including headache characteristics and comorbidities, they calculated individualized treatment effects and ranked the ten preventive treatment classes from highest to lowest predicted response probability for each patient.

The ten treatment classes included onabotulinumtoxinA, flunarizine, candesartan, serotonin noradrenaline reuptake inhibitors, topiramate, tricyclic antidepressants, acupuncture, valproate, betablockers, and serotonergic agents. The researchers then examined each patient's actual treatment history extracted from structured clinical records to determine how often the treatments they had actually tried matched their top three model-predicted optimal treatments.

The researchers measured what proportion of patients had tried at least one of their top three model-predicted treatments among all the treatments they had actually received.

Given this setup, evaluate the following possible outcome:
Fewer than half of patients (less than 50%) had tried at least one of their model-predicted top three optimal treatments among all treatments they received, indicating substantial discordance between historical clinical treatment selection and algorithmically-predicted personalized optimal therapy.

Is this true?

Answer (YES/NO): NO